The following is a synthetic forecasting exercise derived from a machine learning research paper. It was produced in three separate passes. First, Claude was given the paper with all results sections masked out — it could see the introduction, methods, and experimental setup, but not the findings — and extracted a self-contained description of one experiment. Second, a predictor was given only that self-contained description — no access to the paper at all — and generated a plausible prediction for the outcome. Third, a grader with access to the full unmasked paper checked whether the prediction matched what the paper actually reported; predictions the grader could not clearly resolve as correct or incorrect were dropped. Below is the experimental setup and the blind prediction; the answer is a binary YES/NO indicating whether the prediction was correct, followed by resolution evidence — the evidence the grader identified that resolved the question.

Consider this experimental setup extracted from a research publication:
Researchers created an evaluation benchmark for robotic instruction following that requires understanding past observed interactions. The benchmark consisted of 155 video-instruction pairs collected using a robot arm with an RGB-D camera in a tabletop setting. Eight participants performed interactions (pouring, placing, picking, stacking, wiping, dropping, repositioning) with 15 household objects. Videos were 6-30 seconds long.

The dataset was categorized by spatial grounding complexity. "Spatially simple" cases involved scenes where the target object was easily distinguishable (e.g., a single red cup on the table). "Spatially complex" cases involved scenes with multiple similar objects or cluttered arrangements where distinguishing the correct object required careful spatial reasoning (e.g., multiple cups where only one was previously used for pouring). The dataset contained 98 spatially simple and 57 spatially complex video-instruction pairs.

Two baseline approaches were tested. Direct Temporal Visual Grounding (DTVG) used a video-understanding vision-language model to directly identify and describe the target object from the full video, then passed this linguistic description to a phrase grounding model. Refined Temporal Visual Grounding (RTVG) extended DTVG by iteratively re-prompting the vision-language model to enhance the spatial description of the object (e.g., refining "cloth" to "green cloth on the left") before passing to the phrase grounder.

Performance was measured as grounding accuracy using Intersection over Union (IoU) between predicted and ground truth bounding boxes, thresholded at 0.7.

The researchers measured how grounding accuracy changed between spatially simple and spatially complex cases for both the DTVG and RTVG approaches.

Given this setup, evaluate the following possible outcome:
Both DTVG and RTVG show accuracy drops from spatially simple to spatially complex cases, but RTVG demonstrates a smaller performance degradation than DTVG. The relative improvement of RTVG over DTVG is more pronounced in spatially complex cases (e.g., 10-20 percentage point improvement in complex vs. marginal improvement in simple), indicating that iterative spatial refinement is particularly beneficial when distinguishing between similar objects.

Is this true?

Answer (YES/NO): NO